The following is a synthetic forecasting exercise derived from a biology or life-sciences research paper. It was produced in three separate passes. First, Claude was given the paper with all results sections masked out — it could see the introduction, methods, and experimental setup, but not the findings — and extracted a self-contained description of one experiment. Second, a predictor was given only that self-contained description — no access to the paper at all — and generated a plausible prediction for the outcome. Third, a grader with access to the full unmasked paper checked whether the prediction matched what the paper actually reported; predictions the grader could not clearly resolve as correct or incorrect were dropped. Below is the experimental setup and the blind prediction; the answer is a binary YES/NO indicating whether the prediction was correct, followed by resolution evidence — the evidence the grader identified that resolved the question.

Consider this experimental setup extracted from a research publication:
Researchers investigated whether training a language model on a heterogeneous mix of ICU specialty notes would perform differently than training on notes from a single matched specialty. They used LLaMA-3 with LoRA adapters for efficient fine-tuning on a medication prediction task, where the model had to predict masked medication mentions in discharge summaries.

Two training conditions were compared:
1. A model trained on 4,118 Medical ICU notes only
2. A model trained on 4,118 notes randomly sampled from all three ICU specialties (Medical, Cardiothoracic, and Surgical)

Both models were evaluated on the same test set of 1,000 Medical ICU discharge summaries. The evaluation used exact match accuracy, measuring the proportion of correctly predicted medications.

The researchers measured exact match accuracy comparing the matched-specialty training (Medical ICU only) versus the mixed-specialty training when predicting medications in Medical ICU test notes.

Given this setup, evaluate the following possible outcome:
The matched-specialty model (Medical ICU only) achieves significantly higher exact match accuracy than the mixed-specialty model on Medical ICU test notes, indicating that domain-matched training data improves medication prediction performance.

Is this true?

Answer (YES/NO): YES